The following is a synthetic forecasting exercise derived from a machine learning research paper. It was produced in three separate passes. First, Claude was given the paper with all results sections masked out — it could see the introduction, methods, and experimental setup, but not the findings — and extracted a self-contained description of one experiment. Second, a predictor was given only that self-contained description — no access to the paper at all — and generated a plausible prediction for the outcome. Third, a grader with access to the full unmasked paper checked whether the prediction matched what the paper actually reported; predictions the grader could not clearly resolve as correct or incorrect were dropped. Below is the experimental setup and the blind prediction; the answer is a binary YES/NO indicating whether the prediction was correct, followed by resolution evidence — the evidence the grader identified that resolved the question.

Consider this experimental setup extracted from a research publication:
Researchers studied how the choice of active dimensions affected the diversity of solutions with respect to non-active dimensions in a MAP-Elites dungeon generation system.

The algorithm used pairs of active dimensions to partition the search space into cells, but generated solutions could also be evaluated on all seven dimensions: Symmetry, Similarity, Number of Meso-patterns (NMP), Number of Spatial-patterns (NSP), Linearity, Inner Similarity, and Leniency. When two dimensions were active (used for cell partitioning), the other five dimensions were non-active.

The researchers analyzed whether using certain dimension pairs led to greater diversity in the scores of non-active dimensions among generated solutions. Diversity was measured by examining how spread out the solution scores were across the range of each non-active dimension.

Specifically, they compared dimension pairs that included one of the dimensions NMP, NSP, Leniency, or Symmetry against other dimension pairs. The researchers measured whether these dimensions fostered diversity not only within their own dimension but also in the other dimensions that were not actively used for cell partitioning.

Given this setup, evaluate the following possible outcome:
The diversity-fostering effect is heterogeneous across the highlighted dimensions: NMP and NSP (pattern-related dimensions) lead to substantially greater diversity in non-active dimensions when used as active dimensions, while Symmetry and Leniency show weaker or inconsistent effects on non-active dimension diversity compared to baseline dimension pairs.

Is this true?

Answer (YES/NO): NO